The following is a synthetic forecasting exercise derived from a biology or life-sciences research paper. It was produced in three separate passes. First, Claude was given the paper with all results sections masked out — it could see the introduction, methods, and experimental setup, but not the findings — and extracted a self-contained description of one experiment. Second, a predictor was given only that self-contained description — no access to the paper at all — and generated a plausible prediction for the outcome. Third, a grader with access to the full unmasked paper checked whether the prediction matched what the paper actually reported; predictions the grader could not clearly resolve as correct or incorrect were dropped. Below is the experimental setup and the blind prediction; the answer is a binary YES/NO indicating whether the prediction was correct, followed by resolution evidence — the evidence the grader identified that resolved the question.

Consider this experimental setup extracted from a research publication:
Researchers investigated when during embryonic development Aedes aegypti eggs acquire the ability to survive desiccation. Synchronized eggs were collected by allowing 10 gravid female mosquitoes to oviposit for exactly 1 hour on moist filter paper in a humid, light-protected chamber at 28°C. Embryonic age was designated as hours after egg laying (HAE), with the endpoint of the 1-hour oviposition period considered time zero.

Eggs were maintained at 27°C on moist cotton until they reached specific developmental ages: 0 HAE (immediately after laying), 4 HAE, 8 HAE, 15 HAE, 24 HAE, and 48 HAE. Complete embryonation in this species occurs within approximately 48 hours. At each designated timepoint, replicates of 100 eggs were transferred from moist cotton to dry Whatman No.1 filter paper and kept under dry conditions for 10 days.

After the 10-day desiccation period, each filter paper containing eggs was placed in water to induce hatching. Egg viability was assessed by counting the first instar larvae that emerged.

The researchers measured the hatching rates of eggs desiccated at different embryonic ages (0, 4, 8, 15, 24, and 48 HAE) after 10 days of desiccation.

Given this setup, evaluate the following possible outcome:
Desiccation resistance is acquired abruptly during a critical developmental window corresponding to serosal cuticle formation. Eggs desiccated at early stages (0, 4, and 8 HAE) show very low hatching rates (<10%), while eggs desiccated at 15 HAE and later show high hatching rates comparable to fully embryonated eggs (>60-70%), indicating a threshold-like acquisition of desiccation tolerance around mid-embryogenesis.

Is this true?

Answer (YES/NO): YES